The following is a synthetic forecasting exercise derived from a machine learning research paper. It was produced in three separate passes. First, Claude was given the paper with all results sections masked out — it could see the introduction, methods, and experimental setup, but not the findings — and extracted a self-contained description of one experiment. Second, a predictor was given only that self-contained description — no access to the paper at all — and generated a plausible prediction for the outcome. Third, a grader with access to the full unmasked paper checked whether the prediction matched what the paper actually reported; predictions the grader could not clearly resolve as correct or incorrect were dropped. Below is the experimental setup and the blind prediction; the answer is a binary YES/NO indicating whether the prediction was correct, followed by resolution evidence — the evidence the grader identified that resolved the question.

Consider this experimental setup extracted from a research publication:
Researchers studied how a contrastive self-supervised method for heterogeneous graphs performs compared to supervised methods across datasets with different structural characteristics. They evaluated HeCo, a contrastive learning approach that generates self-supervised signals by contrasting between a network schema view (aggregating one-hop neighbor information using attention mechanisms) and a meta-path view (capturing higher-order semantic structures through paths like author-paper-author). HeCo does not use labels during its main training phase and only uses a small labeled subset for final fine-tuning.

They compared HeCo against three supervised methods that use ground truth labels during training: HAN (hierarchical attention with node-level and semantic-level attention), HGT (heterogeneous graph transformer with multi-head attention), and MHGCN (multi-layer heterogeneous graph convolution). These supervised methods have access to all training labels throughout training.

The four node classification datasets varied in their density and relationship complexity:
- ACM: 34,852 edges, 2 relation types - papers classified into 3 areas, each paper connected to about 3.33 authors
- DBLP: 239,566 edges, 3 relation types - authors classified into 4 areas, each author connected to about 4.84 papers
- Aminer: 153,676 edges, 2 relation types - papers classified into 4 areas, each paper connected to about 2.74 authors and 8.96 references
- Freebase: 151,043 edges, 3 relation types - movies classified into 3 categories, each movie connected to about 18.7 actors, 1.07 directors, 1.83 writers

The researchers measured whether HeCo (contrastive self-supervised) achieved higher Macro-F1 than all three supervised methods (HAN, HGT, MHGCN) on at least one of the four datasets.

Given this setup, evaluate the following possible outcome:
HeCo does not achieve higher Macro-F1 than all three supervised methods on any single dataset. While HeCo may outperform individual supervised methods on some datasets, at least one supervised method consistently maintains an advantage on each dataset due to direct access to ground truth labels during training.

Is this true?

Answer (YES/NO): NO